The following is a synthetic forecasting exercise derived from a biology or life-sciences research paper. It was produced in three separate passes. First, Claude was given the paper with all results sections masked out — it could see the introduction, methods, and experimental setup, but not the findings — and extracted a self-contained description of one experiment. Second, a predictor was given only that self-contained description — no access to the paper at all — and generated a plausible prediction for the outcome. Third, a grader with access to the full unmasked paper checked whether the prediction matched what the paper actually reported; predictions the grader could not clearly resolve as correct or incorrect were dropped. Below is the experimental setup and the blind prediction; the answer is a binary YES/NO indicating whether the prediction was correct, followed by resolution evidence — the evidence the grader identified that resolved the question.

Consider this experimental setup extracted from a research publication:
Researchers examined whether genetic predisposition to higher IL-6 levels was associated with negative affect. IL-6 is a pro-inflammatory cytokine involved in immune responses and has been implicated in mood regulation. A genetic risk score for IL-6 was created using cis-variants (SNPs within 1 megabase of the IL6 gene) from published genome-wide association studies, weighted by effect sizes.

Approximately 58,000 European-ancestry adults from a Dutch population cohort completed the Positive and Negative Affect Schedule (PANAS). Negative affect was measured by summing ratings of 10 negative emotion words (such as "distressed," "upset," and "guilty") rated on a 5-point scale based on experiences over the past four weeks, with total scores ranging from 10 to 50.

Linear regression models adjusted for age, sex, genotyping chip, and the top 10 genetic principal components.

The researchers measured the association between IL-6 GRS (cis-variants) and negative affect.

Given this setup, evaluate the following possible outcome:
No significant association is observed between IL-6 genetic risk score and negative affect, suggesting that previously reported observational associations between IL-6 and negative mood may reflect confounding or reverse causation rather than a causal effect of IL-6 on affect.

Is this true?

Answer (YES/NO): YES